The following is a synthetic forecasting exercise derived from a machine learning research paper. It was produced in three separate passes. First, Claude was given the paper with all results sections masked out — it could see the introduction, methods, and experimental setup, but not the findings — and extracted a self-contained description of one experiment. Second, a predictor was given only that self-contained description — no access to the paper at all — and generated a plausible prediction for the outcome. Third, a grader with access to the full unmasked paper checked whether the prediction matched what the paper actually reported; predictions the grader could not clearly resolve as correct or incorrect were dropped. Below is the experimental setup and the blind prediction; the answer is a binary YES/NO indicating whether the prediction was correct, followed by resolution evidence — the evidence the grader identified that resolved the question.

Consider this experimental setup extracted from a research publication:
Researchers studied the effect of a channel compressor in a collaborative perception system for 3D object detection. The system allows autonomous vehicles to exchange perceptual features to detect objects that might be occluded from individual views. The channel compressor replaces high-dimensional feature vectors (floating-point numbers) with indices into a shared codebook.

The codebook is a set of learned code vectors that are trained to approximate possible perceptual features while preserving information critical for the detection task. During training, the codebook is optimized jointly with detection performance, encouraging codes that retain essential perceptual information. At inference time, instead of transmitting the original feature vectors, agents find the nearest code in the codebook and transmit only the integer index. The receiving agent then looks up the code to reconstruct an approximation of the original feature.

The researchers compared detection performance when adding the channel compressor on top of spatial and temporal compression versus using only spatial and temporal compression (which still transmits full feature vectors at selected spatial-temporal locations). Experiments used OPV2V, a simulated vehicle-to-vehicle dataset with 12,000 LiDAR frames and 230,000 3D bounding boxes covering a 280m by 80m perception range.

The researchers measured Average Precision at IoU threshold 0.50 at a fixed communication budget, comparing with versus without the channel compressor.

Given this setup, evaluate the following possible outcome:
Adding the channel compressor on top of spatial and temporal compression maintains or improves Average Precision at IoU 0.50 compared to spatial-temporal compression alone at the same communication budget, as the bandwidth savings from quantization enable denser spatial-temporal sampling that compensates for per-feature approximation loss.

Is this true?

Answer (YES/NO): YES